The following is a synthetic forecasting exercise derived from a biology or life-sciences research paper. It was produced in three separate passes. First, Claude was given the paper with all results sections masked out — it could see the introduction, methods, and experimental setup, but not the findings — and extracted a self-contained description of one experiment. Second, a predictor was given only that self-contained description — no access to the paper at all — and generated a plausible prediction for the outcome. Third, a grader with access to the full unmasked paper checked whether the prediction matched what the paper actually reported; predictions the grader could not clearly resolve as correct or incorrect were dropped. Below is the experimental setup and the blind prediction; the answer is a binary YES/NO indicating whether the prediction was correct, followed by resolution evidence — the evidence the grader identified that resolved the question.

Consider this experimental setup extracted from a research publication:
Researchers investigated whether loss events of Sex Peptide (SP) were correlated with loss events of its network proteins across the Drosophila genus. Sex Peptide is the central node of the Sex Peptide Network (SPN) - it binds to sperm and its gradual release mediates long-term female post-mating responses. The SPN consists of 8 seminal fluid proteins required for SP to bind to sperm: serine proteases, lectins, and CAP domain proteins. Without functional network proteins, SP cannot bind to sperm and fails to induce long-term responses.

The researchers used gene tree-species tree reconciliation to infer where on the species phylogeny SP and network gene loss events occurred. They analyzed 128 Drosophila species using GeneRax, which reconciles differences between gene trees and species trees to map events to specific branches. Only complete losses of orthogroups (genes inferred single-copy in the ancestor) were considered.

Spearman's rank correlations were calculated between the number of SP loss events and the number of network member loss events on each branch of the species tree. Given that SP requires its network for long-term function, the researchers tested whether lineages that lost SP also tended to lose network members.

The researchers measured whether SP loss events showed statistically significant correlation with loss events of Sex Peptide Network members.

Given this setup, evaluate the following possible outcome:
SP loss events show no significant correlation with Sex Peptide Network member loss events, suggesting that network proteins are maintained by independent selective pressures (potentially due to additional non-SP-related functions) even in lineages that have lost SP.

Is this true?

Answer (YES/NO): YES